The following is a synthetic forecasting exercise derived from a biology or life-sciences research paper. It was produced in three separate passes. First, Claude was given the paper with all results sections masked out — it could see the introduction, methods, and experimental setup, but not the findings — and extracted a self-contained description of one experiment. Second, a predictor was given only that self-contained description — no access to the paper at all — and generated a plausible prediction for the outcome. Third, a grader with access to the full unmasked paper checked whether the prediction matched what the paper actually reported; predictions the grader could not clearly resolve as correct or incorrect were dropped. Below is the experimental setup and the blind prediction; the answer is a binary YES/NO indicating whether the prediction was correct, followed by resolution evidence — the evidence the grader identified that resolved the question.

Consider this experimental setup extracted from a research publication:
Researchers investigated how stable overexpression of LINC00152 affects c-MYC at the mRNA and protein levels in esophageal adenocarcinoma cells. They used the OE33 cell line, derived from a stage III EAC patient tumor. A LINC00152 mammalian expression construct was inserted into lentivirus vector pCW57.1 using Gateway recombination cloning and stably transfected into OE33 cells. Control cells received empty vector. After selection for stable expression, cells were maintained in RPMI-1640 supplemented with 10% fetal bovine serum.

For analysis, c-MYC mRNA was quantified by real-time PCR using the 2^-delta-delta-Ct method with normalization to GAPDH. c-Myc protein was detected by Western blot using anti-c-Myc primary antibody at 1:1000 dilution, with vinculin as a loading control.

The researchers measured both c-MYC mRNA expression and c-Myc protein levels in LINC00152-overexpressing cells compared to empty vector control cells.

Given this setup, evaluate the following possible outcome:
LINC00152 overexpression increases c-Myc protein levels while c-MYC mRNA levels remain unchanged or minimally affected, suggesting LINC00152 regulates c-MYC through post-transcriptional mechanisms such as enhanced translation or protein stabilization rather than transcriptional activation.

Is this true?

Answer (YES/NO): NO